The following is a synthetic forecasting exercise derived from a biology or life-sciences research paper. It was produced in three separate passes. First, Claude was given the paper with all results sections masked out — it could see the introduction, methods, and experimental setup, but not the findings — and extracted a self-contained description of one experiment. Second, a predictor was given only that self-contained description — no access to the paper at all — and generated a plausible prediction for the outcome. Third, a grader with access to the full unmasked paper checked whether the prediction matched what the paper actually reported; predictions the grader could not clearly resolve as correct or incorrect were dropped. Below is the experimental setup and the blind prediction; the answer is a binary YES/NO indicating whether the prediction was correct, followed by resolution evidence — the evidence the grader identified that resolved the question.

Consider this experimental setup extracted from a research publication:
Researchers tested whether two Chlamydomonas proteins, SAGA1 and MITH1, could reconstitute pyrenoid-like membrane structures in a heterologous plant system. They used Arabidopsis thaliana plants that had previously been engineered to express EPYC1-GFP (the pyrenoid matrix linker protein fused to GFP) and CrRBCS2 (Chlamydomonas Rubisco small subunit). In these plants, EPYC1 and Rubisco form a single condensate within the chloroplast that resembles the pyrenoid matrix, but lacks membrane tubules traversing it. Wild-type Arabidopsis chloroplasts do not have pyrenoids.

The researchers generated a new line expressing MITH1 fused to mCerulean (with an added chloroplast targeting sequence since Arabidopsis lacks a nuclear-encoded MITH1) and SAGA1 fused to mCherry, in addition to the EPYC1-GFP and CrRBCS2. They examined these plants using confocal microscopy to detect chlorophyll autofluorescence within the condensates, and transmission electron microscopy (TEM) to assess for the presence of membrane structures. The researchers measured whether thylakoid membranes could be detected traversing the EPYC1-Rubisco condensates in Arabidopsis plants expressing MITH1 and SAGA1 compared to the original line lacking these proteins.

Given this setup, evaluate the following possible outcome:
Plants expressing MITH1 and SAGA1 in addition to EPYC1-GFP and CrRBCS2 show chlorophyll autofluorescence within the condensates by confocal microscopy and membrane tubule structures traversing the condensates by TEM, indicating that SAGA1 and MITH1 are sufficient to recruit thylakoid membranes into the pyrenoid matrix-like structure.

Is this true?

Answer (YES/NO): YES